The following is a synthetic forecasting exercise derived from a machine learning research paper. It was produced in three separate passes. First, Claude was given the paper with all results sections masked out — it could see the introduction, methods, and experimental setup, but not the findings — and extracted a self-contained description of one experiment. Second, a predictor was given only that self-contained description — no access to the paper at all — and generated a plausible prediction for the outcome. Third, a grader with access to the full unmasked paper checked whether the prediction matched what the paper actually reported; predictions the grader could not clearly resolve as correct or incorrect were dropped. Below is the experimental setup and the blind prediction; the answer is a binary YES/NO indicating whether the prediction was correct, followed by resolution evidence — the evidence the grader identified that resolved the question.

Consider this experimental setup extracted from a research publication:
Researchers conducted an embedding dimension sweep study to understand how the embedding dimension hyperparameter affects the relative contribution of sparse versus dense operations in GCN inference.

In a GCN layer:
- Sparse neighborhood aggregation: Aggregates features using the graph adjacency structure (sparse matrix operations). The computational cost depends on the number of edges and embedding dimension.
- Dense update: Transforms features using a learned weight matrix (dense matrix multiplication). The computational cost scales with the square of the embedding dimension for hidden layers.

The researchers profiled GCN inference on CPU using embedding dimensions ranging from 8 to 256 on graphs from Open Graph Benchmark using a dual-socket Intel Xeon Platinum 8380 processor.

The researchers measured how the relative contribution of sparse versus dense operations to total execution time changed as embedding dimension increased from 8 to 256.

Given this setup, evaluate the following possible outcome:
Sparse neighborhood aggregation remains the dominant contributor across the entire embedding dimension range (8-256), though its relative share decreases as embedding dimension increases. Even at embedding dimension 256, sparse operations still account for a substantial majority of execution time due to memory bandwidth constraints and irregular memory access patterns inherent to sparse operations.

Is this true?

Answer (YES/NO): NO